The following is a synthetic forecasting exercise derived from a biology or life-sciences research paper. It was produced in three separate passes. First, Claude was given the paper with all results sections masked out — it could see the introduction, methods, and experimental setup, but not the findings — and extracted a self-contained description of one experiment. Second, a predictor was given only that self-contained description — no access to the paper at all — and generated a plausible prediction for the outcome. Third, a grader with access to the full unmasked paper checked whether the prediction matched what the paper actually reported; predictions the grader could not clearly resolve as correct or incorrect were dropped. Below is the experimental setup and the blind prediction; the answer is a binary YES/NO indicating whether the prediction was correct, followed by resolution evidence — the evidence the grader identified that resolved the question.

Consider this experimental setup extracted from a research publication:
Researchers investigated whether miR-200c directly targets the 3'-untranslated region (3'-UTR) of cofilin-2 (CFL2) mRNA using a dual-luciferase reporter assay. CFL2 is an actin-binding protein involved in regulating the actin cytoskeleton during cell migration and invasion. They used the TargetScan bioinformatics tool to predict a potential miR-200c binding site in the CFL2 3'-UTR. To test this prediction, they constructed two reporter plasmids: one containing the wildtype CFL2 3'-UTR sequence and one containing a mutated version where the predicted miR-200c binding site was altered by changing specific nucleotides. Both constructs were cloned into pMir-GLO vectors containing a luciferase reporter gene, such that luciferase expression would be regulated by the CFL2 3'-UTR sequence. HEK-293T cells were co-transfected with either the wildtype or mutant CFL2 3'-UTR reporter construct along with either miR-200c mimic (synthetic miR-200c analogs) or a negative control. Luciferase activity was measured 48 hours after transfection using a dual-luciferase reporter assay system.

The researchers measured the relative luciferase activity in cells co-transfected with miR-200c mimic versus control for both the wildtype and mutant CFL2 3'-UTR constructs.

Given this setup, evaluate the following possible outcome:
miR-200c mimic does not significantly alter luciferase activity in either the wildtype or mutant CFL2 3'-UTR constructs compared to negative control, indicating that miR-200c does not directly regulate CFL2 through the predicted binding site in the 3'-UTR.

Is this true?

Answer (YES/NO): NO